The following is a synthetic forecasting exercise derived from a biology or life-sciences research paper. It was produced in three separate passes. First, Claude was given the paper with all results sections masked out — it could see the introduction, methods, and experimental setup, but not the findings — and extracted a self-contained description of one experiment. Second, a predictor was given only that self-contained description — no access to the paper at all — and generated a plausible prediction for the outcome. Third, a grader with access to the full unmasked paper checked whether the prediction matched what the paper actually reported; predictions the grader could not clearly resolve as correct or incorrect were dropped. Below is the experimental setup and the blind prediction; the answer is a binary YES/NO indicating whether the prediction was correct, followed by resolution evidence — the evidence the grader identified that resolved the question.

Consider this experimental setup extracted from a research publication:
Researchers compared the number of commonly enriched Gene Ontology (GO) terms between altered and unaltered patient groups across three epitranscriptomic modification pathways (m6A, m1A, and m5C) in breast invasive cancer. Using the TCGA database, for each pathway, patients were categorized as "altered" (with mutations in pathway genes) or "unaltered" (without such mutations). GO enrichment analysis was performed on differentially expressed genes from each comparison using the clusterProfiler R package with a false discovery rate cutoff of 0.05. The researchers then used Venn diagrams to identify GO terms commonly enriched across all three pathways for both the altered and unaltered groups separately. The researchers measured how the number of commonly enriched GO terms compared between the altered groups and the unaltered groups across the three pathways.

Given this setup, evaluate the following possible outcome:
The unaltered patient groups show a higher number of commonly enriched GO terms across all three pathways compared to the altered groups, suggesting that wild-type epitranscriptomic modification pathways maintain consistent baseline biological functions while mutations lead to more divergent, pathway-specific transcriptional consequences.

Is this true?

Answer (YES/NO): NO